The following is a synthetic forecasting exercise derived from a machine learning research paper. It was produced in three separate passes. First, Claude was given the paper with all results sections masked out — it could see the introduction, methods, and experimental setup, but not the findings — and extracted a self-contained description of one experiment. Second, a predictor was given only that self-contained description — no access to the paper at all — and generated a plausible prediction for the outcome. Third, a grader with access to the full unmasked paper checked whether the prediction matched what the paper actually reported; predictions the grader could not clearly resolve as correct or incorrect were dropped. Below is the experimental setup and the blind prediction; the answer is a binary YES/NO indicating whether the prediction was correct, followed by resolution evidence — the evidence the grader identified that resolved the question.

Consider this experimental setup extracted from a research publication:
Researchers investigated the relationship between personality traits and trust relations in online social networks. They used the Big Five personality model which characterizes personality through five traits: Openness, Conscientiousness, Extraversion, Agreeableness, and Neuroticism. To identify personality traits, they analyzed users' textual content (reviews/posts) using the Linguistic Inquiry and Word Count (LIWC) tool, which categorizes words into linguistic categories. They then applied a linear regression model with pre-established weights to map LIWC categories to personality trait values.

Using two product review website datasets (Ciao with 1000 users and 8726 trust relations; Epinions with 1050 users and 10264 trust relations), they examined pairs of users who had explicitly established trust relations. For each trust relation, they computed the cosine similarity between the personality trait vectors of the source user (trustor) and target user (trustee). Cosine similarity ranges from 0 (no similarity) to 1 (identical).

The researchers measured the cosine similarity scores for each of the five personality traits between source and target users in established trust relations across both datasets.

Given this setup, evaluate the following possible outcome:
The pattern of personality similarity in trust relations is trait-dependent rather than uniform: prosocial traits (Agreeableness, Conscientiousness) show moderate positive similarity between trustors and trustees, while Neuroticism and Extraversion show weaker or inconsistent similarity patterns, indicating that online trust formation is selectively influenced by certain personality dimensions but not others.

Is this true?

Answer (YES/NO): NO